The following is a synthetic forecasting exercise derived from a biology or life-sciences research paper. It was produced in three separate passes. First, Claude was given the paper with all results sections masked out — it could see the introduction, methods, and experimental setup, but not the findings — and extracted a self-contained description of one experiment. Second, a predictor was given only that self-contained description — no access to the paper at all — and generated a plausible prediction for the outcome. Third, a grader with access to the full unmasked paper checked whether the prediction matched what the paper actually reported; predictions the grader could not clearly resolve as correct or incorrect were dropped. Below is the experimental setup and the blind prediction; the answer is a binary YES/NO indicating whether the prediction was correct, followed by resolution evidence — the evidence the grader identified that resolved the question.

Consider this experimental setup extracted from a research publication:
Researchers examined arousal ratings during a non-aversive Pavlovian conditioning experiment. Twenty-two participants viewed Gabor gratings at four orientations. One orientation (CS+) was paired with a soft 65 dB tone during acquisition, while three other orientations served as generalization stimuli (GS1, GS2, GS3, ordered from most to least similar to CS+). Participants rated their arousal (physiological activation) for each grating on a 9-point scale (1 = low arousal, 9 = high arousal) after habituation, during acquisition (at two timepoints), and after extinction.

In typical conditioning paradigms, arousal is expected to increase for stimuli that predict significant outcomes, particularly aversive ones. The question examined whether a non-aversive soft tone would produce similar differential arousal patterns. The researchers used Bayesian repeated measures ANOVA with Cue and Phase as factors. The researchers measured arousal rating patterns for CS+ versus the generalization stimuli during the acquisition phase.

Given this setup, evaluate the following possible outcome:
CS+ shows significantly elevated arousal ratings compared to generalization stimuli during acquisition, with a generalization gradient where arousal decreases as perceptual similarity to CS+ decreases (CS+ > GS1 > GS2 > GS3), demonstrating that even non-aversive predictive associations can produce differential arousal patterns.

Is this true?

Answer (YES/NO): NO